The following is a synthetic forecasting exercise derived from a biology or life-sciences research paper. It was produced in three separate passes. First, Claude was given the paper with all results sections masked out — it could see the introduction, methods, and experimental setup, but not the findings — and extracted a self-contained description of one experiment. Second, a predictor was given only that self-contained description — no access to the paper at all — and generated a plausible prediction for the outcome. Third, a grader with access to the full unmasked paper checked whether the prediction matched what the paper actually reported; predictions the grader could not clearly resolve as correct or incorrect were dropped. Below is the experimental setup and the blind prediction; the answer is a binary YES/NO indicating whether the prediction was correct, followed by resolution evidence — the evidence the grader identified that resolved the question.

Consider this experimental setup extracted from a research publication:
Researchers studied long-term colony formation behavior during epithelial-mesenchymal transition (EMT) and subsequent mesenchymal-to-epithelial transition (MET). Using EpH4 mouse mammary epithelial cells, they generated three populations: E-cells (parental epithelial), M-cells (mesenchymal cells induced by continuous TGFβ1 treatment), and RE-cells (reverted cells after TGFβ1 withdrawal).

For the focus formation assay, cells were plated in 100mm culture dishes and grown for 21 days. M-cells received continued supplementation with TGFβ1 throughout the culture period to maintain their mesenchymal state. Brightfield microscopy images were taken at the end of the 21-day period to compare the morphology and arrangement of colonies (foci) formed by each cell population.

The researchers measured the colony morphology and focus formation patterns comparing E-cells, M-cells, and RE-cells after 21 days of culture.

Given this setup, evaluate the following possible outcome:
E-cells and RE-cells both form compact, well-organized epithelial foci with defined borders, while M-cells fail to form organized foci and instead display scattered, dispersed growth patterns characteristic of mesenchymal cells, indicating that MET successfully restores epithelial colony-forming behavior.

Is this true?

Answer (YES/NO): NO